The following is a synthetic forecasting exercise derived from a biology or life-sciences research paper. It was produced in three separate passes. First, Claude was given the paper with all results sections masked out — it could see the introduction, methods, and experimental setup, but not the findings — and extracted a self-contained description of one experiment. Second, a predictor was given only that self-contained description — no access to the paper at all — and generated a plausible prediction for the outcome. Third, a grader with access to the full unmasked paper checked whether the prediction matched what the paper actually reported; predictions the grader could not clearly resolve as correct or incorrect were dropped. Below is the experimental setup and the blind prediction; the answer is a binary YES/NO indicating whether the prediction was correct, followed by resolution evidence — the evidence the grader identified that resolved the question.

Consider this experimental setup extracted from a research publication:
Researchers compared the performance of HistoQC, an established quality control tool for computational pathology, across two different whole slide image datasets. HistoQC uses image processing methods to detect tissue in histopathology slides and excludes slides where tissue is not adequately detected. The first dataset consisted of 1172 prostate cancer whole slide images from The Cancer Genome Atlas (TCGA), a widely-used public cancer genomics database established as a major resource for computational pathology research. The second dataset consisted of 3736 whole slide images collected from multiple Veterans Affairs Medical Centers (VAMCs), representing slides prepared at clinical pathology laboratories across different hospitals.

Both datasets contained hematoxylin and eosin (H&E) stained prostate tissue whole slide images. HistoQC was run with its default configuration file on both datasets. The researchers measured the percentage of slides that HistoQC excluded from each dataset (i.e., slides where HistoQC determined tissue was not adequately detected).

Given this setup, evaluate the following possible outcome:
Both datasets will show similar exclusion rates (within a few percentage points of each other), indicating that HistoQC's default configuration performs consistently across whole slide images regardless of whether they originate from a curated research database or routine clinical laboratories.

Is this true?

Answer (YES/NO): NO